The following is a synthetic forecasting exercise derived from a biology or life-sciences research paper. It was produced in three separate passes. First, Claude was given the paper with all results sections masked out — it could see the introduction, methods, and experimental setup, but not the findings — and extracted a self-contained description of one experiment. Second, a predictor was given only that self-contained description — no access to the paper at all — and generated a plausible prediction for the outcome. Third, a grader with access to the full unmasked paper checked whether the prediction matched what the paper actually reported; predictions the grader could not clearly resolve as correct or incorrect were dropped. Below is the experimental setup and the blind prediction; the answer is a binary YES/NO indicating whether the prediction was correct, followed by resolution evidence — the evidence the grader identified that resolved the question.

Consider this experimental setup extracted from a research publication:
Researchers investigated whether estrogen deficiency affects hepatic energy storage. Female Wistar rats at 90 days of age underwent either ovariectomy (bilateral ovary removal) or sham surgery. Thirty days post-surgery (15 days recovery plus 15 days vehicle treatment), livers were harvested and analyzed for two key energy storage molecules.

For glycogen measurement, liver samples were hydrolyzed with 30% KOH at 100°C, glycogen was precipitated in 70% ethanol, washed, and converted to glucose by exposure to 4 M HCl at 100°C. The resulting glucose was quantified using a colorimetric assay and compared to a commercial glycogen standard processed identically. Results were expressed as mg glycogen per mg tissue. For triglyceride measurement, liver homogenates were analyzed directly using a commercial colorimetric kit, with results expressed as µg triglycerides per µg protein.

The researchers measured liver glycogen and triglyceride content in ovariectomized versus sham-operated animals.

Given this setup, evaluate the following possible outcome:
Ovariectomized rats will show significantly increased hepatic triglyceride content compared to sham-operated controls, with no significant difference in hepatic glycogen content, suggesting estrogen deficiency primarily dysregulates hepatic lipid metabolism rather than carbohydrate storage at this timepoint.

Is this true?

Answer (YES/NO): NO